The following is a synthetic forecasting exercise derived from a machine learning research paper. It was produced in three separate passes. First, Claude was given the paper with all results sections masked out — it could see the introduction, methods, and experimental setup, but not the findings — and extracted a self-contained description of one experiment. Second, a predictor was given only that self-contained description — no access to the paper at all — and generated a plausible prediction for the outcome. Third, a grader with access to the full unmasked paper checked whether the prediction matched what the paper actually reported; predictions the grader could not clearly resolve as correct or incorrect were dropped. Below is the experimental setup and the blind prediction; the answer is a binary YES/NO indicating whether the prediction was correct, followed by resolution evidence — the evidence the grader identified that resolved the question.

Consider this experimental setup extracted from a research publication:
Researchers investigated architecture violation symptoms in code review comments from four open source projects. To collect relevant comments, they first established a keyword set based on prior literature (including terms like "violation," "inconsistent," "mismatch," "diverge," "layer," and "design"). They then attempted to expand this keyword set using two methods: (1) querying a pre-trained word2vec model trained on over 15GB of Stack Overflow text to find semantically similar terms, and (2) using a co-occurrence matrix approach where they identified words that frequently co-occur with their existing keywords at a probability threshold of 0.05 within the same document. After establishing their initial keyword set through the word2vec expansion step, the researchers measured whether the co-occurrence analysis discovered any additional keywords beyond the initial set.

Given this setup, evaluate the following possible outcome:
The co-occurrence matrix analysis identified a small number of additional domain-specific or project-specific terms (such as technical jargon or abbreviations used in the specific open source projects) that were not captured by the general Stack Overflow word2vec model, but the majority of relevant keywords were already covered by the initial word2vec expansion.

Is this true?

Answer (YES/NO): NO